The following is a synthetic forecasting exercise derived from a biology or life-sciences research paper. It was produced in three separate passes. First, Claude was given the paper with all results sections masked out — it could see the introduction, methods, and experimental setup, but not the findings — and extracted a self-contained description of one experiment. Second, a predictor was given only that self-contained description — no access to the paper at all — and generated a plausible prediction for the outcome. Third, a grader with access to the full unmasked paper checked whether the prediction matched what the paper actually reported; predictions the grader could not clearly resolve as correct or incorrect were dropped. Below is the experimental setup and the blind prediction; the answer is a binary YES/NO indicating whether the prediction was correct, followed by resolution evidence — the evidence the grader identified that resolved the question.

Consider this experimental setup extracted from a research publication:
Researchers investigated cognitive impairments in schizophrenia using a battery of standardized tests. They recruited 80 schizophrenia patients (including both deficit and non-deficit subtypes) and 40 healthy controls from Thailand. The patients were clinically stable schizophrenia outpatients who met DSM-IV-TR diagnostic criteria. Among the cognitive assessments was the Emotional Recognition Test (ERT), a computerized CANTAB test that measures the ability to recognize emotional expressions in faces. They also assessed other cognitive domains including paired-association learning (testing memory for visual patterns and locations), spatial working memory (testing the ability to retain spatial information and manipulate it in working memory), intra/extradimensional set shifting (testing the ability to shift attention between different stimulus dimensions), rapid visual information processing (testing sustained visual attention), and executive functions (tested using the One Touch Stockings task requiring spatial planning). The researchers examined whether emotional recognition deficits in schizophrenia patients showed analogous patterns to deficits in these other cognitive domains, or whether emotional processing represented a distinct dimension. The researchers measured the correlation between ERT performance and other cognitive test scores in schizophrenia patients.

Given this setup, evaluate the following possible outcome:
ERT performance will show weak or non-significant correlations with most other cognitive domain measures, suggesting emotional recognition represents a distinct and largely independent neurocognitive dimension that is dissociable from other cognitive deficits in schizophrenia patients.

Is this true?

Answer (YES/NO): NO